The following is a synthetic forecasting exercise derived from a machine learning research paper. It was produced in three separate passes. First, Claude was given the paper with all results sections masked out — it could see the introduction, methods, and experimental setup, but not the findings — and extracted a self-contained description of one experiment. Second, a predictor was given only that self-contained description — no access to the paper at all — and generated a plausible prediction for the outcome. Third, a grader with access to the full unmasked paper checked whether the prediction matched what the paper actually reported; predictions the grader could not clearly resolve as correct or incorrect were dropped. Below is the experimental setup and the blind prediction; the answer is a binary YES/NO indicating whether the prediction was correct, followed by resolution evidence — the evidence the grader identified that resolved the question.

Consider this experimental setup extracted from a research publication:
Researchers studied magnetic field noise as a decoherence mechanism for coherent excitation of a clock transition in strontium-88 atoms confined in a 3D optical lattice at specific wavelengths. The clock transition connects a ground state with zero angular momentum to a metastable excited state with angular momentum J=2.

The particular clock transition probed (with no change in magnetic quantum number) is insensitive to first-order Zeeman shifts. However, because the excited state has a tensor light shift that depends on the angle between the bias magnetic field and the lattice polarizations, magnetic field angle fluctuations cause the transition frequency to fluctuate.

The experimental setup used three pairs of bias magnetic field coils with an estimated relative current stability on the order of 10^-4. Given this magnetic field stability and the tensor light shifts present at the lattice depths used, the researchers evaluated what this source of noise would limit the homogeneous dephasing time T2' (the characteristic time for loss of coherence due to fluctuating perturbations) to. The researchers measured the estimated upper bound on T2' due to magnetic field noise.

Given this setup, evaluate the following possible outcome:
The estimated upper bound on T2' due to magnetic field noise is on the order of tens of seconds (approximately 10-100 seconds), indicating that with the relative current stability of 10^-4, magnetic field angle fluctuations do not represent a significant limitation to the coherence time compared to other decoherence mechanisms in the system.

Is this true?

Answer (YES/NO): NO